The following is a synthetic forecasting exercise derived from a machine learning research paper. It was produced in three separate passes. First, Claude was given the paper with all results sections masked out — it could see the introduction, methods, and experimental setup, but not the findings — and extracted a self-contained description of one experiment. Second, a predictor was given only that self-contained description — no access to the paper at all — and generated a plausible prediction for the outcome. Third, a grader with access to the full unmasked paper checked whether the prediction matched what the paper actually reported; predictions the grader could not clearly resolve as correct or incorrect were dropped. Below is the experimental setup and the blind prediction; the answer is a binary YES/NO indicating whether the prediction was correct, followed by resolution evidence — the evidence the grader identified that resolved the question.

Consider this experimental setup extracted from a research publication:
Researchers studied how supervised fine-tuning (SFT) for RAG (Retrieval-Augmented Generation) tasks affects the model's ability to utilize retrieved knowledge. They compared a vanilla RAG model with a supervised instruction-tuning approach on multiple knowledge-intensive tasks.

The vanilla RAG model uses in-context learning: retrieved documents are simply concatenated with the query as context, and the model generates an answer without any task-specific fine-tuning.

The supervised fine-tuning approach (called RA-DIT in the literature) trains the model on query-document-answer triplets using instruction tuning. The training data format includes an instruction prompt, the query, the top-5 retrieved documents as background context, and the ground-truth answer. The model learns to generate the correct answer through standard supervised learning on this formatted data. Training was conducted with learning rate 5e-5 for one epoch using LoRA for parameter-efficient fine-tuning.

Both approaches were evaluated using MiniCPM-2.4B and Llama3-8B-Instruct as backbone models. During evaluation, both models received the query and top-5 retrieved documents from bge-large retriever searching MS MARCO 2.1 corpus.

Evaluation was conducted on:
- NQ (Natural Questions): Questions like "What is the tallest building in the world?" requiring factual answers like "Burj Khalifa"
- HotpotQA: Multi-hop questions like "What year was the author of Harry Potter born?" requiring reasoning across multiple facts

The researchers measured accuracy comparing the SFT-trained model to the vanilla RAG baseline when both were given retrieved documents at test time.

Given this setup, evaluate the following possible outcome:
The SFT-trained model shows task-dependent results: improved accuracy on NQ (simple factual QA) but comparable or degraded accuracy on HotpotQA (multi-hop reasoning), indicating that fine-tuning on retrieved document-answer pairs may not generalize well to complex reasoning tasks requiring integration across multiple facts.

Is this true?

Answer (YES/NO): NO